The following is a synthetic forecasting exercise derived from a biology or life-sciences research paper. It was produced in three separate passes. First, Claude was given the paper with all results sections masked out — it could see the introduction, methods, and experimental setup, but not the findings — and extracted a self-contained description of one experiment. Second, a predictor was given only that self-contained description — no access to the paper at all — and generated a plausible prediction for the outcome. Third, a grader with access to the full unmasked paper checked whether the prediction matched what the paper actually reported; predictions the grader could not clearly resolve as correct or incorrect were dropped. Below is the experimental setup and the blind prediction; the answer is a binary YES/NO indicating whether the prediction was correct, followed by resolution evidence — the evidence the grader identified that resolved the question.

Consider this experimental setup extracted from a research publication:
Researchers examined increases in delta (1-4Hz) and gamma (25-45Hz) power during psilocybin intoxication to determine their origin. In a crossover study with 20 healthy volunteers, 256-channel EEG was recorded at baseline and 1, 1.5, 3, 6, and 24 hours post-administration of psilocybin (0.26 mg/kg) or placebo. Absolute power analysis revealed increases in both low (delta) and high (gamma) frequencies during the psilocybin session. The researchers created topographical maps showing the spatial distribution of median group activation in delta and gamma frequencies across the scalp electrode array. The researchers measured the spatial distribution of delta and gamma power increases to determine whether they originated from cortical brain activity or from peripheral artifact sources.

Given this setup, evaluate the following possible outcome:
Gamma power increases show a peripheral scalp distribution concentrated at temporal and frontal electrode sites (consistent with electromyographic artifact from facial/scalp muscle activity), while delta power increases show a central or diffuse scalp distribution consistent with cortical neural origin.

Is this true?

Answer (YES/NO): NO